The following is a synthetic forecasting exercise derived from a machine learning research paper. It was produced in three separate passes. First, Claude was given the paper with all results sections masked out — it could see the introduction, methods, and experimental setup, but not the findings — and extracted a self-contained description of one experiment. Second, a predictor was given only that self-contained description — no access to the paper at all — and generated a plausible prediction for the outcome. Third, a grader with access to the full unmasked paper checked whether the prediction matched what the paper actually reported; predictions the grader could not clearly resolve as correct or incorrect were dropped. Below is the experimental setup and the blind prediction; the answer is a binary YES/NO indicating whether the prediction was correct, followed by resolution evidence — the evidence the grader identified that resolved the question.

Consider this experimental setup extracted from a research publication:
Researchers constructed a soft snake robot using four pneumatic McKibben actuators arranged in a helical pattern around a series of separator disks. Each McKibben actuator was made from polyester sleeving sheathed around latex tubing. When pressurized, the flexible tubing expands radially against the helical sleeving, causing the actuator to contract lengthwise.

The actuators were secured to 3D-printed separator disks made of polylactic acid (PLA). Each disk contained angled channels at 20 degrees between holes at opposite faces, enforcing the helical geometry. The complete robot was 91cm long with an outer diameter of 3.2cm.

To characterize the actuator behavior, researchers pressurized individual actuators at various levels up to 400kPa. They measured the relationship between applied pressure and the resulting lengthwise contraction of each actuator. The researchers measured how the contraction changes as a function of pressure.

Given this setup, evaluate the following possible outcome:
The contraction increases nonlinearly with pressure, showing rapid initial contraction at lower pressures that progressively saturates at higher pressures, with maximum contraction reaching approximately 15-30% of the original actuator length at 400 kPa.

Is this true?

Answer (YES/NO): NO